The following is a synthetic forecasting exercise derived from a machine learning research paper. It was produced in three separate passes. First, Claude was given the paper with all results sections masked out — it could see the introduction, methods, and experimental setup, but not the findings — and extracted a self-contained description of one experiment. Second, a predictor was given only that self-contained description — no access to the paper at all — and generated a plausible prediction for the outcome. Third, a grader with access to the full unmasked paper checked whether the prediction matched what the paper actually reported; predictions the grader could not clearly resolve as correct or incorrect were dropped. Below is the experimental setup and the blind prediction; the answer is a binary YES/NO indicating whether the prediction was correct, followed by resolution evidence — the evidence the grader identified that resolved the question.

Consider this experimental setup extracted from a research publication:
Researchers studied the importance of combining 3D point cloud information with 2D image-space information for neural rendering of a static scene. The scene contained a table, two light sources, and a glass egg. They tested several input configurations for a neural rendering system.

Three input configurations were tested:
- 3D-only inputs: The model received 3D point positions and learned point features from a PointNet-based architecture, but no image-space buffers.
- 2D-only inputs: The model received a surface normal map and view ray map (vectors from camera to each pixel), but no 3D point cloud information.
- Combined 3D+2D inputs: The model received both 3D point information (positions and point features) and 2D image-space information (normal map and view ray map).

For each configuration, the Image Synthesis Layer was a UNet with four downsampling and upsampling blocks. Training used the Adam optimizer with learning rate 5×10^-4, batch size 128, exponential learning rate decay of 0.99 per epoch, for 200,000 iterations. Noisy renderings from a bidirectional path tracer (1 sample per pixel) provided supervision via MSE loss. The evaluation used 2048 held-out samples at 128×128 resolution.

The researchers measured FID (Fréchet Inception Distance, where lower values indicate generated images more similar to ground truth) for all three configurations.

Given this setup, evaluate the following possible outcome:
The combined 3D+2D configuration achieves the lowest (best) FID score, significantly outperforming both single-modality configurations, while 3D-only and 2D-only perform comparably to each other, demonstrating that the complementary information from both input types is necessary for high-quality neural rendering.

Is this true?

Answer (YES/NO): NO